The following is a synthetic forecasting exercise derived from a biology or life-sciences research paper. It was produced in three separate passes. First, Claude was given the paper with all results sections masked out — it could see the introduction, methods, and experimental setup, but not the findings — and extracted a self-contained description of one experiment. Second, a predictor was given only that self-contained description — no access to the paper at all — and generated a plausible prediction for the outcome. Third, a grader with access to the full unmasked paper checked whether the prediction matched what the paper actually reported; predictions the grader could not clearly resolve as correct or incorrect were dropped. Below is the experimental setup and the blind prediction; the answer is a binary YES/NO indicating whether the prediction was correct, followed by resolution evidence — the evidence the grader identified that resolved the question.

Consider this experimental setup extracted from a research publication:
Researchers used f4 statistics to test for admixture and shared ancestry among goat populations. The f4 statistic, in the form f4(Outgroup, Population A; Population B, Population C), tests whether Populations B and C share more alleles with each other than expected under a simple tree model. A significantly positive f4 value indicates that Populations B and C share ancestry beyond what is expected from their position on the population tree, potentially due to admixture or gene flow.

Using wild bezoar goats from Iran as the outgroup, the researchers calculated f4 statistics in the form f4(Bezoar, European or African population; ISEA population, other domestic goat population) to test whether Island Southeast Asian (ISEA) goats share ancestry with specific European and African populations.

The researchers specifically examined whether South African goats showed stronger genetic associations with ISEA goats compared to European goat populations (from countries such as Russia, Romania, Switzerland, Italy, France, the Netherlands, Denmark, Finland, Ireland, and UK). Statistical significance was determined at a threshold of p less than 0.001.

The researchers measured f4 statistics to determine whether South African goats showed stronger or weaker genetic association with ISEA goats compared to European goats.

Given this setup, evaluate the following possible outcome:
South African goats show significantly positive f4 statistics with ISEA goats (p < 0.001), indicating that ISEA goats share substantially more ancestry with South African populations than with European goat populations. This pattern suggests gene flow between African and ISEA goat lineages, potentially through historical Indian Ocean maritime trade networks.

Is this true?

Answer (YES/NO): YES